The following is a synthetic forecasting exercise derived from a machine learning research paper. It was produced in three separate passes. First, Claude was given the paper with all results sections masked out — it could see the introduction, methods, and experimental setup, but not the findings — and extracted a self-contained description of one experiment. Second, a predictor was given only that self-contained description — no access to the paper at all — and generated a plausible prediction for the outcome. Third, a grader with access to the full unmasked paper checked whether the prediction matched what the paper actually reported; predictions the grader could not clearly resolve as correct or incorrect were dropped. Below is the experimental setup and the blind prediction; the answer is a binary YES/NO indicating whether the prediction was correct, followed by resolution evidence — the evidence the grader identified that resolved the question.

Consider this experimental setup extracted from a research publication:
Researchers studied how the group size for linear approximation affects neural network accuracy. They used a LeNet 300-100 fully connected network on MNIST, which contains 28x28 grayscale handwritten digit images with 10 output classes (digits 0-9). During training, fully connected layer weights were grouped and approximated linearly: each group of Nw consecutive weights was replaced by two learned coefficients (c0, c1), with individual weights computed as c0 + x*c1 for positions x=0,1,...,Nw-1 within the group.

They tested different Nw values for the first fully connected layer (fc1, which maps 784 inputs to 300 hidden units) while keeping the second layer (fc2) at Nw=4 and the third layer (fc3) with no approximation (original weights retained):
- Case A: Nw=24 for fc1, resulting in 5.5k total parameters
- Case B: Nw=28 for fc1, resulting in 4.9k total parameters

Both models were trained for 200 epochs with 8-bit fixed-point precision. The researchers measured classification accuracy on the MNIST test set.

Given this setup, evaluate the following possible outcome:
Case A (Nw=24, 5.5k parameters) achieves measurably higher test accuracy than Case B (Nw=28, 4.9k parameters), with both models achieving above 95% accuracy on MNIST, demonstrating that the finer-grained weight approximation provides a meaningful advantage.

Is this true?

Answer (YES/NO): NO